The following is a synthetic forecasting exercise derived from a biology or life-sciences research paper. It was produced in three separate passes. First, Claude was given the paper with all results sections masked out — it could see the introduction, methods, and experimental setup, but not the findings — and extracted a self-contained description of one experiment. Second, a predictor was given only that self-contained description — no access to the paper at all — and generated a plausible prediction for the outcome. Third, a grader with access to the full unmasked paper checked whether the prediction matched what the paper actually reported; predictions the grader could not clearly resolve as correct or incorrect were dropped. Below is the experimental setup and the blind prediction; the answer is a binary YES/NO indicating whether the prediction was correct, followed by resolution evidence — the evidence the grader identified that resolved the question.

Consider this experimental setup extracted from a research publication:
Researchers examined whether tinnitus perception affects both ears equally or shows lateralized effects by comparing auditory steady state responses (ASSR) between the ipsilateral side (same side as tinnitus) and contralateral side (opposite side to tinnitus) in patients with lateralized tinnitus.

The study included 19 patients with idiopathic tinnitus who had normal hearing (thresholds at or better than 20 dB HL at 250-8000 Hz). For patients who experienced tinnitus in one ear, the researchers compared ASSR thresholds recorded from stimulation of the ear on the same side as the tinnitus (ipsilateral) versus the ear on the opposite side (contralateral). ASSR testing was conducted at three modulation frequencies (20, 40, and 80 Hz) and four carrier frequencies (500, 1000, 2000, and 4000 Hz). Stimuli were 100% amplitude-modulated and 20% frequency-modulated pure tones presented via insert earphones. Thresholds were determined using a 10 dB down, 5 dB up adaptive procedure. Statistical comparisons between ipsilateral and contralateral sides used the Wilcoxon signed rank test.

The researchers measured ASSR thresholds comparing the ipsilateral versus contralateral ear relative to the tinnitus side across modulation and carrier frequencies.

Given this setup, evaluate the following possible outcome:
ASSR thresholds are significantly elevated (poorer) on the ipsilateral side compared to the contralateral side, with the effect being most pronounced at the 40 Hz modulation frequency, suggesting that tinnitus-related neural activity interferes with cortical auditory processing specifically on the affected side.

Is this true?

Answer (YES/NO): NO